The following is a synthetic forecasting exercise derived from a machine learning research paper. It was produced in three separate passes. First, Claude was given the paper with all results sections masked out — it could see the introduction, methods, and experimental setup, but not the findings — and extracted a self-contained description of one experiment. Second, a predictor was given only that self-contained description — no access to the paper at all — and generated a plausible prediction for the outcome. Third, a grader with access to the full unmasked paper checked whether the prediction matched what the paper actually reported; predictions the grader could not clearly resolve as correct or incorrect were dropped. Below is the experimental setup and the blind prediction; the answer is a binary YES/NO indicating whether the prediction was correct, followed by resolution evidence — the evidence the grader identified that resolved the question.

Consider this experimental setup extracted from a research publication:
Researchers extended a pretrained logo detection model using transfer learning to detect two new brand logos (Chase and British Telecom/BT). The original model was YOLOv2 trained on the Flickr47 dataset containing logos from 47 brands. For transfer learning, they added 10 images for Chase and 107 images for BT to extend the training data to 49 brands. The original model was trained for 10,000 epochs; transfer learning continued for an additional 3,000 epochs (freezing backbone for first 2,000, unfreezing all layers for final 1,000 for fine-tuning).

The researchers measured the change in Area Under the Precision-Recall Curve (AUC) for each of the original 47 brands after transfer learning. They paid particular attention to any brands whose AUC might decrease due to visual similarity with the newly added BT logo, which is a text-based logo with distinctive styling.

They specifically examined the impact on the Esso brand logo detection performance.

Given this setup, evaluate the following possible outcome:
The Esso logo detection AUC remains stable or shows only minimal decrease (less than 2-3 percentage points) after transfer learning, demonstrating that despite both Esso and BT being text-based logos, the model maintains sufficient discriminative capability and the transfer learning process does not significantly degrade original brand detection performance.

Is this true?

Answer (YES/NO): NO